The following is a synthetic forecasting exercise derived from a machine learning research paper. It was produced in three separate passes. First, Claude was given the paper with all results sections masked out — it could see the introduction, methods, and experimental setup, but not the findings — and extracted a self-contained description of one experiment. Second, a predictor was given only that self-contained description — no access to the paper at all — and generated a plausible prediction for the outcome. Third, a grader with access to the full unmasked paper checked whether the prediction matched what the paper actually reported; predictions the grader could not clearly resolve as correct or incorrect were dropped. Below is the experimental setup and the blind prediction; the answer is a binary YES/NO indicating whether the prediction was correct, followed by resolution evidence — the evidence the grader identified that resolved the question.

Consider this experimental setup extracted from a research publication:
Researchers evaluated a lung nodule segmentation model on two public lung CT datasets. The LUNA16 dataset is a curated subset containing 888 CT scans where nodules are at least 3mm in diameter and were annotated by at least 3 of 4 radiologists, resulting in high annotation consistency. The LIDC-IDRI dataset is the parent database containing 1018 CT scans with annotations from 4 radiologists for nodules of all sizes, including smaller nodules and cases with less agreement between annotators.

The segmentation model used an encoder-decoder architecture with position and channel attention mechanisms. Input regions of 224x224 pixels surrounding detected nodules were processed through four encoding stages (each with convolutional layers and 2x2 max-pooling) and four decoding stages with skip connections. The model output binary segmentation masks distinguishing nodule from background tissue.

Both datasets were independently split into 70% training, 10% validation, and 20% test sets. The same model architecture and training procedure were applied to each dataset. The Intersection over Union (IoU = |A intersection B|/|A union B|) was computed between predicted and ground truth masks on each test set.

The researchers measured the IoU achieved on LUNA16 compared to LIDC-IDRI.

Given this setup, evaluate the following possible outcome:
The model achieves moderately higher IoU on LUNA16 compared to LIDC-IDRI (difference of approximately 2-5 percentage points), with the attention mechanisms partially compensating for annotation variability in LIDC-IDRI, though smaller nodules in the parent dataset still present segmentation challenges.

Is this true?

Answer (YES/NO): NO